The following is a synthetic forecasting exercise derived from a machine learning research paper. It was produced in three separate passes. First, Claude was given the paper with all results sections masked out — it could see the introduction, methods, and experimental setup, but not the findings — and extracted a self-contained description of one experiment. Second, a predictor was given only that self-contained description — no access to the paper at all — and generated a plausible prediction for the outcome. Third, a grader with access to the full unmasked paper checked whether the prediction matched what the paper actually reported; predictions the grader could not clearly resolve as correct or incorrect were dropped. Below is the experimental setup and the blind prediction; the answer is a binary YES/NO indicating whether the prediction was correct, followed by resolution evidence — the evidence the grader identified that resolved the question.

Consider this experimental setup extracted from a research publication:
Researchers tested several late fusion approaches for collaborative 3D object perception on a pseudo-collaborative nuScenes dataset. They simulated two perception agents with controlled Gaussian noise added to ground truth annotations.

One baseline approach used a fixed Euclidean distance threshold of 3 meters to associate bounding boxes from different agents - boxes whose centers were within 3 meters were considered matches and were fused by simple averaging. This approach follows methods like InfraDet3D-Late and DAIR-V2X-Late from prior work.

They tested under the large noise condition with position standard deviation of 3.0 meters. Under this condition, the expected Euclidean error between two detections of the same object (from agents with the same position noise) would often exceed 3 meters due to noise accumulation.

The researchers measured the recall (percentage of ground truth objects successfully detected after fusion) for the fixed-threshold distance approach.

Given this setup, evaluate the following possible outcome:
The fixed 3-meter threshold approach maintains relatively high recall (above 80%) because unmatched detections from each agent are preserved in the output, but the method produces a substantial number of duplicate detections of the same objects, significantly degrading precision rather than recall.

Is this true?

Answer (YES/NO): YES